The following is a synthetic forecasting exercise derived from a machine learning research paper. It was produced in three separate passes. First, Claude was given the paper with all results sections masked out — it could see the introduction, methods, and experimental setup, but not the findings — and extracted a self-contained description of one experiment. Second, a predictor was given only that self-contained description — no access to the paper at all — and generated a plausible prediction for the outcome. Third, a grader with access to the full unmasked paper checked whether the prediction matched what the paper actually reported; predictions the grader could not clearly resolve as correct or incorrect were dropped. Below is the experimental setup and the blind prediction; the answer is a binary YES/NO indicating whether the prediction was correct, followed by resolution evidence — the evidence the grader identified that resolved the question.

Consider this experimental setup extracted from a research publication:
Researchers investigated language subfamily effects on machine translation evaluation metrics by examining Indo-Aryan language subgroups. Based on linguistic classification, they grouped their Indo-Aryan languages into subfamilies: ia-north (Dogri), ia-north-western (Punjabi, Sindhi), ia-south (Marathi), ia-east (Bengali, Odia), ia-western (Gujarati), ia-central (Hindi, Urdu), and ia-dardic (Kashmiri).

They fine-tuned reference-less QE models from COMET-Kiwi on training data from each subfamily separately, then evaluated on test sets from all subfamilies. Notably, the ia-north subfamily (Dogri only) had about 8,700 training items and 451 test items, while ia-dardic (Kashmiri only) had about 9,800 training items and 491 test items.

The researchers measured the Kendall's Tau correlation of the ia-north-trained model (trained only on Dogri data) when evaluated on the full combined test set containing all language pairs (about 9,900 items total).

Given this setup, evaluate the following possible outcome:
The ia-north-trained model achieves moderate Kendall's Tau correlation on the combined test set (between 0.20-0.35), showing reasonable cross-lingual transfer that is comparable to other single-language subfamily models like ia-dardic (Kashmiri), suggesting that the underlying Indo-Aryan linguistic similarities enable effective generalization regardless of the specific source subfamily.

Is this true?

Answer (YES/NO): NO